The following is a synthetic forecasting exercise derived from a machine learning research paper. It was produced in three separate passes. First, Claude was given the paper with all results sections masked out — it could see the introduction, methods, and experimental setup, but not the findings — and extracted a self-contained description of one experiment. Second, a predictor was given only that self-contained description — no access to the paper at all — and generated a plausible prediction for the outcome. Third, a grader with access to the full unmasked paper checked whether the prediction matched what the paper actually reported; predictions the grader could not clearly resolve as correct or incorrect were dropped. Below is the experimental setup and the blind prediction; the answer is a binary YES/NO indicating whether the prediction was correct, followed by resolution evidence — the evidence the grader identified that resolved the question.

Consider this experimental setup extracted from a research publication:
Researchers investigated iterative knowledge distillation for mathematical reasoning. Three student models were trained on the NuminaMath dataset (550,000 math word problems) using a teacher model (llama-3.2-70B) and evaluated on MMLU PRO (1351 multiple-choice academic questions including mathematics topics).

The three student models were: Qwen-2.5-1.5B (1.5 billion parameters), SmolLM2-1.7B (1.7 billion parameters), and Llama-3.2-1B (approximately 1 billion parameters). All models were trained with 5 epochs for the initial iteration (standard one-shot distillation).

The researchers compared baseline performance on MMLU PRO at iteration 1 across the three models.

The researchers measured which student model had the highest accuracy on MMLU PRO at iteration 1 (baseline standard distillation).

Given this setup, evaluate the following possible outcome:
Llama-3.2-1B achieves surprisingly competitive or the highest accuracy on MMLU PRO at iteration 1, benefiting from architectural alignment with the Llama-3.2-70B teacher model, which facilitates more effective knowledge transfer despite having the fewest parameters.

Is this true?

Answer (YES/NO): NO